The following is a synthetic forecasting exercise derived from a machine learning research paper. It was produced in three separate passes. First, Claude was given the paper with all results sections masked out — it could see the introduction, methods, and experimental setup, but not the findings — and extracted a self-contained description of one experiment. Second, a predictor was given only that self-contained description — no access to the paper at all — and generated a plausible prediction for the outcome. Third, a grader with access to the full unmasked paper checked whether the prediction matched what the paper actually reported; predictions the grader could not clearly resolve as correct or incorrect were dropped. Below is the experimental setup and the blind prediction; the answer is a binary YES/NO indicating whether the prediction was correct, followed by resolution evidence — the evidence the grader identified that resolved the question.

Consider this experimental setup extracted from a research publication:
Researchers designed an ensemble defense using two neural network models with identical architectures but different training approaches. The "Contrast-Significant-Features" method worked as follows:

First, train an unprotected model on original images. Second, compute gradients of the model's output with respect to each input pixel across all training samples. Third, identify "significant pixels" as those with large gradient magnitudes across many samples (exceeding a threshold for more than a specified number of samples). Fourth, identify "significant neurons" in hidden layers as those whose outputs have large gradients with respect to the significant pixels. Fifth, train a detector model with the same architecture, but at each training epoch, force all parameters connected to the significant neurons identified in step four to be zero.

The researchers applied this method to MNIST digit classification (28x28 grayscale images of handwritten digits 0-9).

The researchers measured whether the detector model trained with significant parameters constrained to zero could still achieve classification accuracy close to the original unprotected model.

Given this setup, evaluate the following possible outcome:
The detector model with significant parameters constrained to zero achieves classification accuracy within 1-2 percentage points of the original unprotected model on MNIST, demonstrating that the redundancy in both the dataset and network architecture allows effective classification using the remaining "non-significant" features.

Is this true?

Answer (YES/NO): YES